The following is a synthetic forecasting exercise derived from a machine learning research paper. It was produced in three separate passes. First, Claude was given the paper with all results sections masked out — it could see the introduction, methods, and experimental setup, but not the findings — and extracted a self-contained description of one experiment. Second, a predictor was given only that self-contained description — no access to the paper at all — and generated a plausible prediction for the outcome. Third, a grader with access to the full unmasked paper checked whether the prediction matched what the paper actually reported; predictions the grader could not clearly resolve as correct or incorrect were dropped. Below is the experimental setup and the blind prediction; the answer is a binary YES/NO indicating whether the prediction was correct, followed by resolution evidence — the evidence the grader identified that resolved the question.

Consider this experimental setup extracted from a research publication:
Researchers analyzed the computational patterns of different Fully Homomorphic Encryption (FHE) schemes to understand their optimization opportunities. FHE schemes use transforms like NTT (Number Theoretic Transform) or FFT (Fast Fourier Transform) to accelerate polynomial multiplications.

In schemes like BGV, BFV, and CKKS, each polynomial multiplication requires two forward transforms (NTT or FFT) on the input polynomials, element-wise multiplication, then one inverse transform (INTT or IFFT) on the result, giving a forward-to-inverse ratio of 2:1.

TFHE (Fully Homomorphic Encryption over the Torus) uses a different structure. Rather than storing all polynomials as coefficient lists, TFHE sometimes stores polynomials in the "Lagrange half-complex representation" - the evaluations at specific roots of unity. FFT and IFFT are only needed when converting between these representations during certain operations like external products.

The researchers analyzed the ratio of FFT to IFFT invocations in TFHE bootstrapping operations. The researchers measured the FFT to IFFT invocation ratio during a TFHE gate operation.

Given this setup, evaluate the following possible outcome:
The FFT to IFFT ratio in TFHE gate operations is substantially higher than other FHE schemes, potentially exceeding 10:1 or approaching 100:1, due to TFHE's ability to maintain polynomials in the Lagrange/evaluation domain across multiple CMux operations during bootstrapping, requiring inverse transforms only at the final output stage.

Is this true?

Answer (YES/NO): NO